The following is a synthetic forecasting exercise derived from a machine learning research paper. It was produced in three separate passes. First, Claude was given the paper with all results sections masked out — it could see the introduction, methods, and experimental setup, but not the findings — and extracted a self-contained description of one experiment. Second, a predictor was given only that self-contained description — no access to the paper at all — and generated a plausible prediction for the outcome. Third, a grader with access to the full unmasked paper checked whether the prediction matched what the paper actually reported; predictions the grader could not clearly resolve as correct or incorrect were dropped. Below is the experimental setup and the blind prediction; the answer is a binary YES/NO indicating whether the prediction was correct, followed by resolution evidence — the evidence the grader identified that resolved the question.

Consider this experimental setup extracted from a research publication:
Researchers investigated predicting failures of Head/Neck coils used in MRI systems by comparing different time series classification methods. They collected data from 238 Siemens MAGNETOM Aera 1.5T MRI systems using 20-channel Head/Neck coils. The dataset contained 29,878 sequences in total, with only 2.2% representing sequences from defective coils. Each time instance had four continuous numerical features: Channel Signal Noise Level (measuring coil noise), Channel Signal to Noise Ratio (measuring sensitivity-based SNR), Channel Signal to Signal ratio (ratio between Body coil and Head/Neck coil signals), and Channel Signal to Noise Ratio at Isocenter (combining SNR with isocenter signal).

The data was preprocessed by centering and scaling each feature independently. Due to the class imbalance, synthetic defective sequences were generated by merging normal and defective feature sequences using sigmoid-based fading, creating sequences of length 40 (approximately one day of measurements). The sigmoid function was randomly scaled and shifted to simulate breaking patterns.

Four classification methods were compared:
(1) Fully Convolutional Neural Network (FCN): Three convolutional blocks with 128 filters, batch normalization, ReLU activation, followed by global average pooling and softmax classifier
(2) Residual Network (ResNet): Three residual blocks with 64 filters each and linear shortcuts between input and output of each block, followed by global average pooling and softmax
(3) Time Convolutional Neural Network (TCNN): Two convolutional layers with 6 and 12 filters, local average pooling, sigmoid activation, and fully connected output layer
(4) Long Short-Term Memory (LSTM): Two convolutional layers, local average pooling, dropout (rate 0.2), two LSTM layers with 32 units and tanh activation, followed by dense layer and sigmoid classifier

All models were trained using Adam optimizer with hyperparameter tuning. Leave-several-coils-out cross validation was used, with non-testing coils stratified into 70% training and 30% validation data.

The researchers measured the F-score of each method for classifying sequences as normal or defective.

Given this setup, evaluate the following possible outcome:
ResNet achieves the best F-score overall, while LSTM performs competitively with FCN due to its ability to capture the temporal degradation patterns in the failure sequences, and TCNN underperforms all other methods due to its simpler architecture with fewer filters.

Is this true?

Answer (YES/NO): NO